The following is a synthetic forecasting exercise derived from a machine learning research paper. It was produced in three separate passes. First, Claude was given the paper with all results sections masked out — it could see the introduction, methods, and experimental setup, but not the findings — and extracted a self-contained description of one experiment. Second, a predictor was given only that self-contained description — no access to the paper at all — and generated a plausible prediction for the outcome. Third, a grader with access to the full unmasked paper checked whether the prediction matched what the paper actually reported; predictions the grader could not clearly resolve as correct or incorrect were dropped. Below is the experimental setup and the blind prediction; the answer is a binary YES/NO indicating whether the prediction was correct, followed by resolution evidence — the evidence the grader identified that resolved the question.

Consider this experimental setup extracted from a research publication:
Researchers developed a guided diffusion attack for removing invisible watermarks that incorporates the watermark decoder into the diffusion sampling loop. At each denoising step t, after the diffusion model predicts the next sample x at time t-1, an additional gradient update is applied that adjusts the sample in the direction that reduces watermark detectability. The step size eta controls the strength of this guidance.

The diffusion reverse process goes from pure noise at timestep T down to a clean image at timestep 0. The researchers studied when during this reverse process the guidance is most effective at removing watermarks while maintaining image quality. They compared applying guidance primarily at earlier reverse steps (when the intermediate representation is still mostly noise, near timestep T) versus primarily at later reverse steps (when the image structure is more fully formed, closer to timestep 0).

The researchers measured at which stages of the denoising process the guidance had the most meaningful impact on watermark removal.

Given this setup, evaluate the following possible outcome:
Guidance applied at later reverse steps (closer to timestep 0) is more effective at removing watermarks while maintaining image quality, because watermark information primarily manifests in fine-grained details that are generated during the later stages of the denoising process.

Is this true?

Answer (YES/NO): YES